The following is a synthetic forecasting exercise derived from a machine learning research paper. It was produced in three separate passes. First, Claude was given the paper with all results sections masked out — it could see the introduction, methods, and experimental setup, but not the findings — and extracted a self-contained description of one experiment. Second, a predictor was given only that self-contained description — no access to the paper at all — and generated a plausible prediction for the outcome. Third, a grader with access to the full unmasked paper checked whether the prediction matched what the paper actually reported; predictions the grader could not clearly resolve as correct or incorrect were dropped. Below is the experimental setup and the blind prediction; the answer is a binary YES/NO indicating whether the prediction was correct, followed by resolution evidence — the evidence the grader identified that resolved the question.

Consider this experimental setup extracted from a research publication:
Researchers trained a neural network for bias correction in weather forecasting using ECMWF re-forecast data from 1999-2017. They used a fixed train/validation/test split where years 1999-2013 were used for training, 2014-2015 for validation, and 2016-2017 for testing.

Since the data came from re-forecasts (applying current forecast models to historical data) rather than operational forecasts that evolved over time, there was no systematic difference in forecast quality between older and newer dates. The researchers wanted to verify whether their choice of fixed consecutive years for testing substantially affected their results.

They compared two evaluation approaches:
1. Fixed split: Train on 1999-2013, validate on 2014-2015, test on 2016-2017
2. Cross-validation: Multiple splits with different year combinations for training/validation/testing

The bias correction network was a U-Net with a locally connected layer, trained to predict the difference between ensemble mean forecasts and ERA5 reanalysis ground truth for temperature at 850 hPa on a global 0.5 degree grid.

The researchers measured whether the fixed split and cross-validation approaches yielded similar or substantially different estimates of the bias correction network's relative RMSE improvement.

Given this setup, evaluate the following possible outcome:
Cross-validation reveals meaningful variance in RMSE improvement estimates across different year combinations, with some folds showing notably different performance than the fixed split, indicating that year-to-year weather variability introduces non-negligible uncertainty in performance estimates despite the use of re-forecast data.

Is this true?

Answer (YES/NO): NO